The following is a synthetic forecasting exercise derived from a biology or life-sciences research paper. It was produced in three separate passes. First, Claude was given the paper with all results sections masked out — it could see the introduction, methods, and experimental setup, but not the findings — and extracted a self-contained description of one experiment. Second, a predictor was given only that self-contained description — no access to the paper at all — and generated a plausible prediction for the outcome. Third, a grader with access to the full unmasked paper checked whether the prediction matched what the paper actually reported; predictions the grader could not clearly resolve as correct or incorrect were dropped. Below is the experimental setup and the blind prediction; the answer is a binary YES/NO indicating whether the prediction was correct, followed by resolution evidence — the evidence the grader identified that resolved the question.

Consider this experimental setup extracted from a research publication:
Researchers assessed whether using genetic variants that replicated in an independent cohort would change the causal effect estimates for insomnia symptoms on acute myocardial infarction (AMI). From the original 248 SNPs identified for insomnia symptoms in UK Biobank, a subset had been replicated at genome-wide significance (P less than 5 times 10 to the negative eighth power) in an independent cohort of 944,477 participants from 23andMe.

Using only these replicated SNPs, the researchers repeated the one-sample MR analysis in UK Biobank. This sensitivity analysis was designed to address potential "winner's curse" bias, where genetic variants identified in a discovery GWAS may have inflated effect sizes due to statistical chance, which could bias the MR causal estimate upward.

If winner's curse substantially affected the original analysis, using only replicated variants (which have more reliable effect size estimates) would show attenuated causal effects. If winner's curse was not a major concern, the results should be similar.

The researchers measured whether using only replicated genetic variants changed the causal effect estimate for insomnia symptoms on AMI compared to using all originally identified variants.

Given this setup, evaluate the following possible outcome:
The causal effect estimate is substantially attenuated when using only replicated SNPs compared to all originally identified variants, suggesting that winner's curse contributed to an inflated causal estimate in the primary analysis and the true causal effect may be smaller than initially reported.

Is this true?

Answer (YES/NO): NO